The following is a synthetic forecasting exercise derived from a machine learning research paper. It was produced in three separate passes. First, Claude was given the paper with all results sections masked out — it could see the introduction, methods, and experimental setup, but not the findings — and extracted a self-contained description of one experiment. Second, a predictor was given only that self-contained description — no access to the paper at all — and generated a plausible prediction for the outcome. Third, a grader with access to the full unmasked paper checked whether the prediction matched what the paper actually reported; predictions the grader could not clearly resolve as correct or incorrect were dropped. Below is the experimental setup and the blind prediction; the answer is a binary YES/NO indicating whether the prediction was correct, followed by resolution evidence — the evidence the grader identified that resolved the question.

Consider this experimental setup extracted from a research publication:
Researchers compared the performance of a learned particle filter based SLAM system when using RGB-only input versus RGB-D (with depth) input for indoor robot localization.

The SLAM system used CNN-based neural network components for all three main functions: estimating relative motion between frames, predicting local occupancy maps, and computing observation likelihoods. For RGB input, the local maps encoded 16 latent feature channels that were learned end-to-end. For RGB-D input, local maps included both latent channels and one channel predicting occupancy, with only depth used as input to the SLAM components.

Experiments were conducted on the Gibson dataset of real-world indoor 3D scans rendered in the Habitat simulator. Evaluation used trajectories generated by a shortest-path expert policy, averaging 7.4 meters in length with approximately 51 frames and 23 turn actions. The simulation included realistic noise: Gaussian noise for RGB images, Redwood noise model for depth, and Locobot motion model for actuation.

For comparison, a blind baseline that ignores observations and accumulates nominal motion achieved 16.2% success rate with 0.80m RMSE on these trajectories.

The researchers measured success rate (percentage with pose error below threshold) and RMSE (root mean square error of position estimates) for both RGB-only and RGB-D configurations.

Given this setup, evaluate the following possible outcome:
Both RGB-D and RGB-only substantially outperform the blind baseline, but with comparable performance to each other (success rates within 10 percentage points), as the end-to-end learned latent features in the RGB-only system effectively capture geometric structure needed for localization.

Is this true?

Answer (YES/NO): NO